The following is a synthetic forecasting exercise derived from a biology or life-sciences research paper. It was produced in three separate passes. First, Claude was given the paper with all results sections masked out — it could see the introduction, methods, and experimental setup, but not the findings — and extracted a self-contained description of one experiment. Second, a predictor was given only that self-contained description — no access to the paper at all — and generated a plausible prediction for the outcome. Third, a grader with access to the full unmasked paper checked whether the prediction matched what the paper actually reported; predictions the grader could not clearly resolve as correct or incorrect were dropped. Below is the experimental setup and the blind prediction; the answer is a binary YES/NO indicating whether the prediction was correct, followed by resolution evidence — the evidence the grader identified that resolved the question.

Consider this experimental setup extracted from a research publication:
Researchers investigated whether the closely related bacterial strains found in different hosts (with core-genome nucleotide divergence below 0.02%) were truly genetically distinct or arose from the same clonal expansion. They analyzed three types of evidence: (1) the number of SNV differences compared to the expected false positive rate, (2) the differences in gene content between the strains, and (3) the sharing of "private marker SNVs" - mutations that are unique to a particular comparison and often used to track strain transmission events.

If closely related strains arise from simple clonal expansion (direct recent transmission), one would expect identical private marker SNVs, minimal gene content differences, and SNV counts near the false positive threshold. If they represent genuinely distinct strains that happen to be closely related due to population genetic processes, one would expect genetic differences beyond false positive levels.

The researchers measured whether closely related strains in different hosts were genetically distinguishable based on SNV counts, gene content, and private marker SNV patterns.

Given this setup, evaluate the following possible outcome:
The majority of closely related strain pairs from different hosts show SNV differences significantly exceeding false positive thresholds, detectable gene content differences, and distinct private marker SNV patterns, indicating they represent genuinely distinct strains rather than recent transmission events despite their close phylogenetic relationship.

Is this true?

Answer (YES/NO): YES